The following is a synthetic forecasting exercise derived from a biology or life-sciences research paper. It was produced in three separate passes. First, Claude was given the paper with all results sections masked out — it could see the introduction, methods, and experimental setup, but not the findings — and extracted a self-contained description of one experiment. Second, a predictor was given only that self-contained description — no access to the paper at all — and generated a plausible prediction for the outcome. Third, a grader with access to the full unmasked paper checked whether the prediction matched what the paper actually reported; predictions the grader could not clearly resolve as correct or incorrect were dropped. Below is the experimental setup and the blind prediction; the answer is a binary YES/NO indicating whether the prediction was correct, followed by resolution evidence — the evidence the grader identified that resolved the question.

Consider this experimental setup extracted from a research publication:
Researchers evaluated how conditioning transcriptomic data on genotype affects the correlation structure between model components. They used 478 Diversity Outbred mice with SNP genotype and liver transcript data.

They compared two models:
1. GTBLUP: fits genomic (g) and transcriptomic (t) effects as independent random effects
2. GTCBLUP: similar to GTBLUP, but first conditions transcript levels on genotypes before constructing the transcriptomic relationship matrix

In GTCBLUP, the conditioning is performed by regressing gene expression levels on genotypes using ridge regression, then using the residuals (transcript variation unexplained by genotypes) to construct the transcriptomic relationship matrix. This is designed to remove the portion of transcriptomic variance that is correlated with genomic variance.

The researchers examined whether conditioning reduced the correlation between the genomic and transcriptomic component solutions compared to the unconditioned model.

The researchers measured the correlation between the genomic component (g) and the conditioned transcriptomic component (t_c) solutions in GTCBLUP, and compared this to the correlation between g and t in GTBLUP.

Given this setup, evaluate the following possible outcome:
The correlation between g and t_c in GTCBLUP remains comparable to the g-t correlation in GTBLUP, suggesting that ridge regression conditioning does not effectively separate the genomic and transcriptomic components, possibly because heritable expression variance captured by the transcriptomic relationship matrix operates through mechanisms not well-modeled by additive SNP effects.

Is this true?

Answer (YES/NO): NO